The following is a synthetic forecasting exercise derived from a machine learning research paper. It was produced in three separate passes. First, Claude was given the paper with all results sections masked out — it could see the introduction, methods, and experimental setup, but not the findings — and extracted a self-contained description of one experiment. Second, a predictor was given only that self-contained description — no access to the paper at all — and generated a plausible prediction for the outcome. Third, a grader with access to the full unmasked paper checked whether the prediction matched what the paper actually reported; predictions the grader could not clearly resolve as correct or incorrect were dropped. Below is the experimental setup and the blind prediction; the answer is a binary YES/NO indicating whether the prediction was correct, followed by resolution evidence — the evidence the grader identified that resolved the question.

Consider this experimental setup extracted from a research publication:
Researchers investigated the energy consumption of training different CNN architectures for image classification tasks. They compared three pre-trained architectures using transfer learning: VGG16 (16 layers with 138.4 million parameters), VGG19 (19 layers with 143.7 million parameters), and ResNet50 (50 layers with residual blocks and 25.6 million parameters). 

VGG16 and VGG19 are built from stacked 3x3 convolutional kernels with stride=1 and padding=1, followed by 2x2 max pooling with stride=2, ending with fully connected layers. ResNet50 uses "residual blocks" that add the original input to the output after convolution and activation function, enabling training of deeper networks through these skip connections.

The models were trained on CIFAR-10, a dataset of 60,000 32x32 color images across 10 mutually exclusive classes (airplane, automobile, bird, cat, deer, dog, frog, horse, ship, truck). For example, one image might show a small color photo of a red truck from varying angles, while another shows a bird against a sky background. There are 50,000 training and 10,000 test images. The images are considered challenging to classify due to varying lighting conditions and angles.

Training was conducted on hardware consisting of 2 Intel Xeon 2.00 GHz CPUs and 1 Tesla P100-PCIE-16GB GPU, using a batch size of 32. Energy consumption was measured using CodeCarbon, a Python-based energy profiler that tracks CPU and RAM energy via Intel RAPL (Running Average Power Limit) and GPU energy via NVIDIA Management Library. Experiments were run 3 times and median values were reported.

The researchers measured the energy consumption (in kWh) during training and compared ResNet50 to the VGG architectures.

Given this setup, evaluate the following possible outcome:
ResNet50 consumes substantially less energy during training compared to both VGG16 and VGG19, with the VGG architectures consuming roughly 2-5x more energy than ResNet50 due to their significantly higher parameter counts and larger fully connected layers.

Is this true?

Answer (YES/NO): NO